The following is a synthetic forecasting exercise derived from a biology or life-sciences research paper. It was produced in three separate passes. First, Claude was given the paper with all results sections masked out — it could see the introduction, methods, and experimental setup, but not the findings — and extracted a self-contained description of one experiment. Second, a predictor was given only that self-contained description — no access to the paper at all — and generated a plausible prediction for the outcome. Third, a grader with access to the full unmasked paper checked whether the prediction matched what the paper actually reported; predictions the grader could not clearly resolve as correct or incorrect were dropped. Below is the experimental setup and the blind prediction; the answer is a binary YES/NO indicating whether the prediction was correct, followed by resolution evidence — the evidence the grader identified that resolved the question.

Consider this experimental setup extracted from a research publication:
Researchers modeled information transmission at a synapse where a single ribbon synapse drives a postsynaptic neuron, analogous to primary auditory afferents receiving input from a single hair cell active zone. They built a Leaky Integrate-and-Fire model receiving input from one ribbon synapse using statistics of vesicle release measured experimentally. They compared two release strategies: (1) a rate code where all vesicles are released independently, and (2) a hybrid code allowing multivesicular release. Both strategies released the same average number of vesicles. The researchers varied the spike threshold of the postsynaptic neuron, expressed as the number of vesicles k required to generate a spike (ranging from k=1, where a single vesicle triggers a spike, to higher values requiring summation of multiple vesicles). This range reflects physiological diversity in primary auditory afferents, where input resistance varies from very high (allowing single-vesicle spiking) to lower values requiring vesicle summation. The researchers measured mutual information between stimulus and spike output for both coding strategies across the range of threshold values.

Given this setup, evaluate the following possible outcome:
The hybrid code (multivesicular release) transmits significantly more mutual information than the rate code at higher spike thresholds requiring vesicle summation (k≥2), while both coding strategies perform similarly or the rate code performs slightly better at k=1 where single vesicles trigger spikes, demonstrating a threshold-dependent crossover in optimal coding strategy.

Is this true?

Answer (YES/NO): YES